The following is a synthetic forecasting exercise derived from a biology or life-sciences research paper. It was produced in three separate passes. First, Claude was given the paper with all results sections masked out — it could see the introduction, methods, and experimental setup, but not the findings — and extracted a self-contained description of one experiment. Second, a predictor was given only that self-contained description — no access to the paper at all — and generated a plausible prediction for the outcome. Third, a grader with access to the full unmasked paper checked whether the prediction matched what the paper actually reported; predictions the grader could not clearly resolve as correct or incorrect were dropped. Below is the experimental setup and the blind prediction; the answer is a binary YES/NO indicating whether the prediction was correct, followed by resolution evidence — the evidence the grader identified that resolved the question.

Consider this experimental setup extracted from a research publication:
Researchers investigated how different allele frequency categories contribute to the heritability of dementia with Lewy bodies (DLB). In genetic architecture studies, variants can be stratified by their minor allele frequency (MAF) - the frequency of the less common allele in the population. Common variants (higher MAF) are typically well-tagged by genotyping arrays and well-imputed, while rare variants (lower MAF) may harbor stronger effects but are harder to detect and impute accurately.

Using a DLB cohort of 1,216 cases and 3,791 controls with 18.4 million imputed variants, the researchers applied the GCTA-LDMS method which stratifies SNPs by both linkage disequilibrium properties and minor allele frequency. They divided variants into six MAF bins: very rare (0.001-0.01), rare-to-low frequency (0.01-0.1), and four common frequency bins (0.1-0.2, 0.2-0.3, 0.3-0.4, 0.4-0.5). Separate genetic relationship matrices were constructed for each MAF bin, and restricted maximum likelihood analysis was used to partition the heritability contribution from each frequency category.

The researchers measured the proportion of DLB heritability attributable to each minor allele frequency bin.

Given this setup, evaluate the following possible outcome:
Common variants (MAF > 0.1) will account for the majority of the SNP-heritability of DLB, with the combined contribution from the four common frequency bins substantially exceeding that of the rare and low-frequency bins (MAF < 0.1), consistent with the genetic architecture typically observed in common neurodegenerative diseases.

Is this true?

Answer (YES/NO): NO